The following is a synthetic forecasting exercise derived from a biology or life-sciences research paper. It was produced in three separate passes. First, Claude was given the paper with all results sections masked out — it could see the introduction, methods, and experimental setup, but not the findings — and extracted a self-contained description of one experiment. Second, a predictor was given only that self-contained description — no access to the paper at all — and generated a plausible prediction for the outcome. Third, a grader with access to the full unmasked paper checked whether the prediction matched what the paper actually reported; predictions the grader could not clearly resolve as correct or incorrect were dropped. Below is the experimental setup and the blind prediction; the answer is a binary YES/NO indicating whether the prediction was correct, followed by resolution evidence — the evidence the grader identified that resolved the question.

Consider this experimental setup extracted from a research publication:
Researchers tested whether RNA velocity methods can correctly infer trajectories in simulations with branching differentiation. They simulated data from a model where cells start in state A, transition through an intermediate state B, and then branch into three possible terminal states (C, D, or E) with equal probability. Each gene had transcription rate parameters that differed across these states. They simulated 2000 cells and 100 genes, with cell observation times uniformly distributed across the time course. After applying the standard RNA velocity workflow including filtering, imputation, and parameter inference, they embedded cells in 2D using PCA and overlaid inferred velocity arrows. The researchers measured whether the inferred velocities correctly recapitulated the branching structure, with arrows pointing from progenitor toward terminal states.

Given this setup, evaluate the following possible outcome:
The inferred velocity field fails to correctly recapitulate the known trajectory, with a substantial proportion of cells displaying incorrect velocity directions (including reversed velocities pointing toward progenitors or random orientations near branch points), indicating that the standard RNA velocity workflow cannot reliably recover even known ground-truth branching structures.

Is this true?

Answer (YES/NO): YES